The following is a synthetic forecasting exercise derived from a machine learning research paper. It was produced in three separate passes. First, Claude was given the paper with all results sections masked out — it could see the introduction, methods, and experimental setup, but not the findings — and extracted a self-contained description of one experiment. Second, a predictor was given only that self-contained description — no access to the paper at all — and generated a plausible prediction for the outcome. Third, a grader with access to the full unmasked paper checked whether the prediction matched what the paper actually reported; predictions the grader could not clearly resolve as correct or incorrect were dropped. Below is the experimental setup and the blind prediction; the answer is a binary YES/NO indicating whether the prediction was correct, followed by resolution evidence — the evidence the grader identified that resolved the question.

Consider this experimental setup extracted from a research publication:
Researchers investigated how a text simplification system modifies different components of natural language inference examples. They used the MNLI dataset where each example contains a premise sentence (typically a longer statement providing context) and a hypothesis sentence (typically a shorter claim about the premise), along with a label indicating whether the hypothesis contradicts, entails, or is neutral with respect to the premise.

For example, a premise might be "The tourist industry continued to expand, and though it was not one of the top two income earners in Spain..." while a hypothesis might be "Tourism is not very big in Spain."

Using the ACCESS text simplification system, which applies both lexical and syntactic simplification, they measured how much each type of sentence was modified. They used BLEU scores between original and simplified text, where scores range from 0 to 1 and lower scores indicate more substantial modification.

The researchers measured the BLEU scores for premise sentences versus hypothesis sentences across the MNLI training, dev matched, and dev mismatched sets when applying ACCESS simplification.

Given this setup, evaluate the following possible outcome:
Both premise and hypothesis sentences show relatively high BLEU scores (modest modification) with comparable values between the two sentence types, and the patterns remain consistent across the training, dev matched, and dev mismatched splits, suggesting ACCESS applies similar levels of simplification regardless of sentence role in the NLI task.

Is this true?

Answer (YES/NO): NO